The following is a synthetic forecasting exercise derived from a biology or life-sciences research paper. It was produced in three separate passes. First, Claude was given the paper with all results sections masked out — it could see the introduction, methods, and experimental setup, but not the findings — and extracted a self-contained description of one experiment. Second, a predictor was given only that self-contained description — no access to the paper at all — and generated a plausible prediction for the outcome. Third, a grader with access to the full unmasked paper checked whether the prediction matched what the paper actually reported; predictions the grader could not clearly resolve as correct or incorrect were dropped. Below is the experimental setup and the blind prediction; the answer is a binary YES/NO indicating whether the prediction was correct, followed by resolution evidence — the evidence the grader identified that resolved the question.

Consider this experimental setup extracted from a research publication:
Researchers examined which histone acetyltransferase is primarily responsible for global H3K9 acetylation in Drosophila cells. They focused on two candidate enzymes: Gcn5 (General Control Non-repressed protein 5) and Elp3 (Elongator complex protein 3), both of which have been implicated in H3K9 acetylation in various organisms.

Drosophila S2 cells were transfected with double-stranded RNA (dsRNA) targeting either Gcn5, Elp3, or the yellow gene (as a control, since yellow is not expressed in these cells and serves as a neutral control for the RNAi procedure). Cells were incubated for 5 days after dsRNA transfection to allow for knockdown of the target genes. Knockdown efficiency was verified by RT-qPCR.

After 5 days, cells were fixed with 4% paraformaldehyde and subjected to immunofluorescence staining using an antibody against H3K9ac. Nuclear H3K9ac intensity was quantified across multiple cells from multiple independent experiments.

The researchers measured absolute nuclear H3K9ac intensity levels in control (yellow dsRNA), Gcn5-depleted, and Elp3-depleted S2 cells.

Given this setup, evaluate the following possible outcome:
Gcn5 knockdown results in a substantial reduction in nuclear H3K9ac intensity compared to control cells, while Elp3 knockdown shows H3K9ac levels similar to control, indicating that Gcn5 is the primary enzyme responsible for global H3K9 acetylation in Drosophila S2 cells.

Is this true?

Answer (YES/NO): YES